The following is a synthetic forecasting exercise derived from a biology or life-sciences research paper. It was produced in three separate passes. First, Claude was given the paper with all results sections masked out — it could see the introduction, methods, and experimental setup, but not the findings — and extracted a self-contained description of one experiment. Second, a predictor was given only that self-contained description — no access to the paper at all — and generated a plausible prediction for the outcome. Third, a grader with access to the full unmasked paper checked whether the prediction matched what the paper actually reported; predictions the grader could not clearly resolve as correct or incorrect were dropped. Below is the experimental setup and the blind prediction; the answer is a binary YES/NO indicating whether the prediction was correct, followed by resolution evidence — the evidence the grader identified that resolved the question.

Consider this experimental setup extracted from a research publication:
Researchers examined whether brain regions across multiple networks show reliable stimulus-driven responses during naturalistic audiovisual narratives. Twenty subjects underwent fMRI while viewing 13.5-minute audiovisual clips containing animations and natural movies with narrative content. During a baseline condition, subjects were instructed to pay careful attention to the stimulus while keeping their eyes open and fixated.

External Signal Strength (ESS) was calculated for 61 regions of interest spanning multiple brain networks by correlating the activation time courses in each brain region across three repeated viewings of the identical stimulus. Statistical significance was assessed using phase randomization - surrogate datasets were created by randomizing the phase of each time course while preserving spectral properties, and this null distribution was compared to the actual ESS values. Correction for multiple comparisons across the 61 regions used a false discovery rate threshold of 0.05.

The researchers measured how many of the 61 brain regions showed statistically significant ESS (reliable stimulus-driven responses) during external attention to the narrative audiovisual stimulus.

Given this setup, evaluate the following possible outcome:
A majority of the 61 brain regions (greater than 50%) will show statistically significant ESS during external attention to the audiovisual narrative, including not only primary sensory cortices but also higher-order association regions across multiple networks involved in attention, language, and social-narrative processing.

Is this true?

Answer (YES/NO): YES